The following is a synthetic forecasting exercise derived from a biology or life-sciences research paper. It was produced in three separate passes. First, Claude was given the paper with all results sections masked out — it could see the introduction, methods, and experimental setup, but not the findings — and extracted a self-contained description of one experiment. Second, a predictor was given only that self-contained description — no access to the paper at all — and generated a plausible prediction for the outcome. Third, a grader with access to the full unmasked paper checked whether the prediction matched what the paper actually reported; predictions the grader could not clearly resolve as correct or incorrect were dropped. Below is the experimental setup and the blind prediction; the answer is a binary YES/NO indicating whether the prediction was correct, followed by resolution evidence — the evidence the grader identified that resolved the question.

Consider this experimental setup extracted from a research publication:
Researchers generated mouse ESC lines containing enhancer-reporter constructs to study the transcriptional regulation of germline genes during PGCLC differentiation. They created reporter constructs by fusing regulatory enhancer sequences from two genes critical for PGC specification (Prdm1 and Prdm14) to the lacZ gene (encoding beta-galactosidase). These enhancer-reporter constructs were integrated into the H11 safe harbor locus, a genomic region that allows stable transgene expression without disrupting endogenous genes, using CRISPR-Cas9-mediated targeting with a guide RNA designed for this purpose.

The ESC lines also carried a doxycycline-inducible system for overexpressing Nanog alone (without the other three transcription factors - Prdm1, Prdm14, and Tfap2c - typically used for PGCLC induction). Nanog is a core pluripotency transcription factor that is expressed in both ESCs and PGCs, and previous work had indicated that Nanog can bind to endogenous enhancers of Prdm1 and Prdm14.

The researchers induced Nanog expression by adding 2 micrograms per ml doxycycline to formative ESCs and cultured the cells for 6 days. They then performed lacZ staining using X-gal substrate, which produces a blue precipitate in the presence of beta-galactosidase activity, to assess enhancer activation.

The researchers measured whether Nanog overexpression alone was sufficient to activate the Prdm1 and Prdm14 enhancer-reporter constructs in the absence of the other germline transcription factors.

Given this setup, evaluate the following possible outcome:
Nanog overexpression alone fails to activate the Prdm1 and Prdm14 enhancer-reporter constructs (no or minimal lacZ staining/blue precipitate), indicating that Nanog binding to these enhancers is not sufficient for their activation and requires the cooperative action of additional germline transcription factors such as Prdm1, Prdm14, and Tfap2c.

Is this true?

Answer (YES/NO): NO